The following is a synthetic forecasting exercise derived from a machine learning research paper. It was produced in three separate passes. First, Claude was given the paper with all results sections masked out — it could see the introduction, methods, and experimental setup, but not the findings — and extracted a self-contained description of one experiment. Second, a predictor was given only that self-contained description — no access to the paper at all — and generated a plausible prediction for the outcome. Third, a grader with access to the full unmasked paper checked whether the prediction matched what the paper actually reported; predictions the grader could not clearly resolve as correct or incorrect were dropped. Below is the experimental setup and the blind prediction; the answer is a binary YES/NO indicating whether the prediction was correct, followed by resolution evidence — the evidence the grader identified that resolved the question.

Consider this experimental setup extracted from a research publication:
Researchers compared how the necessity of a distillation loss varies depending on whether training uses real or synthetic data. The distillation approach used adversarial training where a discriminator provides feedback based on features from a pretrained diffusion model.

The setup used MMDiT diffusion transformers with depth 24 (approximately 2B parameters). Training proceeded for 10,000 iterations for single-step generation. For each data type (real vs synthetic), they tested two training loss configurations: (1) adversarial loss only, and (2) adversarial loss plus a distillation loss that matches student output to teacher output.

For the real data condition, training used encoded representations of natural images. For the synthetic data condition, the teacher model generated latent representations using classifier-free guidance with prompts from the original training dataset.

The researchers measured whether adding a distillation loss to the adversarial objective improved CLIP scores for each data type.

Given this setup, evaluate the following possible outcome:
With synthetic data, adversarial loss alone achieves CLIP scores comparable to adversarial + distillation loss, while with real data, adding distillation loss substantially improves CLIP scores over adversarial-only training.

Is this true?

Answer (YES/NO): YES